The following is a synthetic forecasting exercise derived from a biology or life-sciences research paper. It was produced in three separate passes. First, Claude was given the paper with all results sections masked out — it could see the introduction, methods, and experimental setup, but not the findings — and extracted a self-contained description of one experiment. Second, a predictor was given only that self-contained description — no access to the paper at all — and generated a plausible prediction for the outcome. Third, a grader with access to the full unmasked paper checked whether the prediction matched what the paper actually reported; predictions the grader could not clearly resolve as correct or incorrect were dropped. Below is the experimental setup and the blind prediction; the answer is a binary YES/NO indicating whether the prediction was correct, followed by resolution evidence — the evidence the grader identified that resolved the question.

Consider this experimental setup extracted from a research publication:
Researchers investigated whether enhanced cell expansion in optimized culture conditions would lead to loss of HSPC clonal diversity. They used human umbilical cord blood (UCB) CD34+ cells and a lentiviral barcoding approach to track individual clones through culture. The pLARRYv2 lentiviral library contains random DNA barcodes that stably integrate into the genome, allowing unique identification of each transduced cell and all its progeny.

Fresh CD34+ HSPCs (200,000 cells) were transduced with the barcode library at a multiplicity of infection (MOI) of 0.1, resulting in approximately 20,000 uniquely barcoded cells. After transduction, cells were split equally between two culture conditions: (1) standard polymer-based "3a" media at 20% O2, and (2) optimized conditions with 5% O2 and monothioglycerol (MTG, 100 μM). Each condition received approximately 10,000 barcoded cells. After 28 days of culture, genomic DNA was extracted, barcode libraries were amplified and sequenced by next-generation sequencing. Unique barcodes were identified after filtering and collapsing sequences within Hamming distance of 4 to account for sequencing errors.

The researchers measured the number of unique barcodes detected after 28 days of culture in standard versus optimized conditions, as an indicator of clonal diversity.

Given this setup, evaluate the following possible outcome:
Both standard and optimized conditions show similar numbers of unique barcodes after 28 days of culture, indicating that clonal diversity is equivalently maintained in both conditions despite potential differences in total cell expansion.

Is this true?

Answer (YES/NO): YES